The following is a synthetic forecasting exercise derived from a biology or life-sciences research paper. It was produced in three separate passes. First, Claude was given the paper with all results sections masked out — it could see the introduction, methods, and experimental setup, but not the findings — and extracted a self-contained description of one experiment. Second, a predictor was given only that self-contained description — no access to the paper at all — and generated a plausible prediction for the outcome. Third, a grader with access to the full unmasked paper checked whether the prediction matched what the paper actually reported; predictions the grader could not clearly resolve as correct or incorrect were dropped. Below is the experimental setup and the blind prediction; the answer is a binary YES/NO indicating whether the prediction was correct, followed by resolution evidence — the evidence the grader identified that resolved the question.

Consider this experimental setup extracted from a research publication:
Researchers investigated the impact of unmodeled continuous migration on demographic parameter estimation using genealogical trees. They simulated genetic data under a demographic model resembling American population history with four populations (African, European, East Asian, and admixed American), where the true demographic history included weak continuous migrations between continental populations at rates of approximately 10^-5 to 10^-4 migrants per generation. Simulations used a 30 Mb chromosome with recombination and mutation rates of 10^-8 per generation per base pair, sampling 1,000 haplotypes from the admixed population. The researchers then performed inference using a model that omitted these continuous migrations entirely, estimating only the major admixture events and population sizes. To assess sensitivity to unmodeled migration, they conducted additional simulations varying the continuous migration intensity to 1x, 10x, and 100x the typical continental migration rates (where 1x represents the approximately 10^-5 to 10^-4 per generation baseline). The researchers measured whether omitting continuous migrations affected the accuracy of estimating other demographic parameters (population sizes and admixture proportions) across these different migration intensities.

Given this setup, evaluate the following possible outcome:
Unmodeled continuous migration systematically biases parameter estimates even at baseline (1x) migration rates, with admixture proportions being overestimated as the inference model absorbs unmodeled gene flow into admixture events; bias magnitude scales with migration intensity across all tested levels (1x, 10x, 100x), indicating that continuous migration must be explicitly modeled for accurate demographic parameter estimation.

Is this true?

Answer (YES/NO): NO